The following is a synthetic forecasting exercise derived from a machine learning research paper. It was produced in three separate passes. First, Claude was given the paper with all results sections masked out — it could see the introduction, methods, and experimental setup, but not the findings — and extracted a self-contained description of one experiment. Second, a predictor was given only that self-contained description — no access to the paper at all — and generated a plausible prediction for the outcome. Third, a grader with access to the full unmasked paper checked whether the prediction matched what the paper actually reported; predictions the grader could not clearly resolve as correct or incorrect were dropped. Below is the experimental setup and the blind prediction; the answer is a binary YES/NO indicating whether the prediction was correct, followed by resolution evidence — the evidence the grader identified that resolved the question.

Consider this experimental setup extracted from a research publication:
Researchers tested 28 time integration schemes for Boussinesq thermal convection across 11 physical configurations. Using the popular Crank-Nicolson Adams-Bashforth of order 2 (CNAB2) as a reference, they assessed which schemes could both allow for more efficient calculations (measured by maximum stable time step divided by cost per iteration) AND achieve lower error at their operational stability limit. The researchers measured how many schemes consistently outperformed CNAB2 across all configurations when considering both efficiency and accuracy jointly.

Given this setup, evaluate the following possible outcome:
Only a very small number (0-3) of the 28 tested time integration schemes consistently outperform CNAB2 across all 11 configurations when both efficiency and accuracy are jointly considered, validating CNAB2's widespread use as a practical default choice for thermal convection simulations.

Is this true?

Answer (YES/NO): NO